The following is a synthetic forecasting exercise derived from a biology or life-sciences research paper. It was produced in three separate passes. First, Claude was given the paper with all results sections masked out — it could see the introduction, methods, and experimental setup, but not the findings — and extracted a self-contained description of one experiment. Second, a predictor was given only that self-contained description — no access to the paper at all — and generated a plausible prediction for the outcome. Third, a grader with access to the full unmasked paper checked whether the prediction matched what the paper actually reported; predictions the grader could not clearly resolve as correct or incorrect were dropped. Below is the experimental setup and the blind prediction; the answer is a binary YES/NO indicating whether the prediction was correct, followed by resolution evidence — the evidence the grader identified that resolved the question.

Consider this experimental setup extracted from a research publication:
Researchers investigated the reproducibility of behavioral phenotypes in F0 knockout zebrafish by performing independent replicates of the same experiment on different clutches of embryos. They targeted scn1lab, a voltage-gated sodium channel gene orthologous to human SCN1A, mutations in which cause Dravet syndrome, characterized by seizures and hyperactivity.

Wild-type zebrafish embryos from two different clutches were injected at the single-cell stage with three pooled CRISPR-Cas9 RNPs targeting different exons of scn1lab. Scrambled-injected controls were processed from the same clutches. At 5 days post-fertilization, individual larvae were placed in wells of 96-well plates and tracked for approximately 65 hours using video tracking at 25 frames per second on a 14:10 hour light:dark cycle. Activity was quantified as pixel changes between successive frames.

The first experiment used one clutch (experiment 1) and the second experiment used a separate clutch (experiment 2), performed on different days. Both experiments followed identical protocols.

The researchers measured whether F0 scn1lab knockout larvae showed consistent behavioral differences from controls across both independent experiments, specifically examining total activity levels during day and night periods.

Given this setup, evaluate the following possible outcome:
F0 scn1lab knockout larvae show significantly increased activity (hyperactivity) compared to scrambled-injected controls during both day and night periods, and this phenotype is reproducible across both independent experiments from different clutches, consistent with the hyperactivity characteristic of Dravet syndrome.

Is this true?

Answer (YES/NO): NO